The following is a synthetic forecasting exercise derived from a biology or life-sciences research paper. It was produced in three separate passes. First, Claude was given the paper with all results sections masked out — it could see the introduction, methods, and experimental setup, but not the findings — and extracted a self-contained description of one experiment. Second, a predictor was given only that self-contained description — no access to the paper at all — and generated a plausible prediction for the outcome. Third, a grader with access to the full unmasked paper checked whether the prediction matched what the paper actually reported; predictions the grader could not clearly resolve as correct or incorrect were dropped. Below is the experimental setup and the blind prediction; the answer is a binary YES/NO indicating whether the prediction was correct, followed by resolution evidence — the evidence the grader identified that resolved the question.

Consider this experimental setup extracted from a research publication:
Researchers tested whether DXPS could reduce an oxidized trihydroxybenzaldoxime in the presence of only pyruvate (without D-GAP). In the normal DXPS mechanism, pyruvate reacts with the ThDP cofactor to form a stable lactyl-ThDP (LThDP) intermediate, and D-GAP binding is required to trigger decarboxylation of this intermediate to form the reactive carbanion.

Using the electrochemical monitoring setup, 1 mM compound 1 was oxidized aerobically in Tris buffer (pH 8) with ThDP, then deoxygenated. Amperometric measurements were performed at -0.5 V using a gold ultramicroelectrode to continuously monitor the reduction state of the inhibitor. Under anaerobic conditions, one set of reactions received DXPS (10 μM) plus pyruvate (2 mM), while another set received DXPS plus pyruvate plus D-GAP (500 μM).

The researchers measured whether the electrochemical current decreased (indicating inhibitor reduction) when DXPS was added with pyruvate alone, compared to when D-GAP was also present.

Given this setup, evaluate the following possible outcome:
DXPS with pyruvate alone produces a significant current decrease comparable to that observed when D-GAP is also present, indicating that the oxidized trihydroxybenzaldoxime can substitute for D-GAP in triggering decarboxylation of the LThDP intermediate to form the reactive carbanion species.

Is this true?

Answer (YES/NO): YES